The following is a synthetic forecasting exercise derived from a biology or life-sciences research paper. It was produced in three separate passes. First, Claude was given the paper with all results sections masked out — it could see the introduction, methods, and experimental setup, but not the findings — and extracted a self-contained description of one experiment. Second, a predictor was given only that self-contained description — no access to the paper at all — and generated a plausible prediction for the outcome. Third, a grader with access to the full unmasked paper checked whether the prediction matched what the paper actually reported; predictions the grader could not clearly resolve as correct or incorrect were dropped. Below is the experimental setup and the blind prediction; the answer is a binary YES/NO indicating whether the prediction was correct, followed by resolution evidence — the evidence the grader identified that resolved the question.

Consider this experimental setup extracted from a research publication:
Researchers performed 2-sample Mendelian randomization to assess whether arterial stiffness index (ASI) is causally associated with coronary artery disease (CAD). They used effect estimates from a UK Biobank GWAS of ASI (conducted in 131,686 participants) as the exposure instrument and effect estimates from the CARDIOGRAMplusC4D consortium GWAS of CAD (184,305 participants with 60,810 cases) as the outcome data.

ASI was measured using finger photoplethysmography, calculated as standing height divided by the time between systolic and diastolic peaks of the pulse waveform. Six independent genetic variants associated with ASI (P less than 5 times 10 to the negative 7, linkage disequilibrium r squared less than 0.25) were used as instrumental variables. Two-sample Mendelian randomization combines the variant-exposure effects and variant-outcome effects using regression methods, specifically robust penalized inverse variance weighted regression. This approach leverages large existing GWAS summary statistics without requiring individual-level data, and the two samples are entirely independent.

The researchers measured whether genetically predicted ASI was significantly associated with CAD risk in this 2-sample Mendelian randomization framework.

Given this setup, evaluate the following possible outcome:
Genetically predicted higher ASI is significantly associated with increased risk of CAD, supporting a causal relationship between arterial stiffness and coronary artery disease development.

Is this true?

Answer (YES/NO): NO